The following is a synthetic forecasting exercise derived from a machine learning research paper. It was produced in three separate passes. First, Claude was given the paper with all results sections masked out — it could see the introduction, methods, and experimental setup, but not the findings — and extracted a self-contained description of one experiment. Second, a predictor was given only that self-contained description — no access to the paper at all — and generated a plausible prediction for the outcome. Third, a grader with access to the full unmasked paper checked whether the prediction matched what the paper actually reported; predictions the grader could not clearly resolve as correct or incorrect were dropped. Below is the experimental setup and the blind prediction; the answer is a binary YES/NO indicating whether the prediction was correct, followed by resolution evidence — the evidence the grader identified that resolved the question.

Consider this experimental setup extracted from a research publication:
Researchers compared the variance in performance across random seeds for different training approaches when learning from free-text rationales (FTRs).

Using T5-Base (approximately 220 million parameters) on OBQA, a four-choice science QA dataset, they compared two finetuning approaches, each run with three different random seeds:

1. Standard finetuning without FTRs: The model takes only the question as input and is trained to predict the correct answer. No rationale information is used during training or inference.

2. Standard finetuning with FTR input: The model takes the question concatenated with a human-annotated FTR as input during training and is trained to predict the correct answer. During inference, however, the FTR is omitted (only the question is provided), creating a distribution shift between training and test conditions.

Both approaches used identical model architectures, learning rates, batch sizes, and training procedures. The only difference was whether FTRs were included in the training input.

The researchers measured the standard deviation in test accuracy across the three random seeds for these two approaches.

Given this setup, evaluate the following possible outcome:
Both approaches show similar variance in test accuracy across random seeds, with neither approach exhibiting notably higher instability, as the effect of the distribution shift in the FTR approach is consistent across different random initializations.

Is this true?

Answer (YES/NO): NO